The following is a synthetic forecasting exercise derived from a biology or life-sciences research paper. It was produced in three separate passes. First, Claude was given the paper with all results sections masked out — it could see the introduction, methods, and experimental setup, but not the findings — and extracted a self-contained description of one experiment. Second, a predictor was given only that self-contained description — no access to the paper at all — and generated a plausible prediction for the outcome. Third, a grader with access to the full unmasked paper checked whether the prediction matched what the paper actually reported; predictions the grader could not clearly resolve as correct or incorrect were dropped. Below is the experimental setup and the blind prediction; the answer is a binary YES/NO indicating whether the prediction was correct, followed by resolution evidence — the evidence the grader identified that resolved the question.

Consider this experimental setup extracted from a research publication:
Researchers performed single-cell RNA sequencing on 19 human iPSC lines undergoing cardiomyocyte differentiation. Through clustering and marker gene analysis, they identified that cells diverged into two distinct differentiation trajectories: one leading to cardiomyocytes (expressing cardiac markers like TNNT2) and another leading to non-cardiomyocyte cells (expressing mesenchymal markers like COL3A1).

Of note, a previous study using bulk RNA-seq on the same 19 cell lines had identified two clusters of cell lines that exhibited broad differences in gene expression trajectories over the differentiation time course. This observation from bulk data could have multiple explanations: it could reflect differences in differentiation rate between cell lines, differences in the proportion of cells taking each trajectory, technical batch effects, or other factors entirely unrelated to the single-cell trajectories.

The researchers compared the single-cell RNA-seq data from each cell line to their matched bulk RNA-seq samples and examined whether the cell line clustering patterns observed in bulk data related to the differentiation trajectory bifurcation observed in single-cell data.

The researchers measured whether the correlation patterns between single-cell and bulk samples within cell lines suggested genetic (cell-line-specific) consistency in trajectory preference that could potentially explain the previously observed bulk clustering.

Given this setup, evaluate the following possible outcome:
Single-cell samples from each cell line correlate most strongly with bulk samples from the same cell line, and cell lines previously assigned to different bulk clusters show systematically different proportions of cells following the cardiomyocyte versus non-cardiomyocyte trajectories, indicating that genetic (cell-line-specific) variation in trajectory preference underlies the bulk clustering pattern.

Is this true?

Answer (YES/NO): YES